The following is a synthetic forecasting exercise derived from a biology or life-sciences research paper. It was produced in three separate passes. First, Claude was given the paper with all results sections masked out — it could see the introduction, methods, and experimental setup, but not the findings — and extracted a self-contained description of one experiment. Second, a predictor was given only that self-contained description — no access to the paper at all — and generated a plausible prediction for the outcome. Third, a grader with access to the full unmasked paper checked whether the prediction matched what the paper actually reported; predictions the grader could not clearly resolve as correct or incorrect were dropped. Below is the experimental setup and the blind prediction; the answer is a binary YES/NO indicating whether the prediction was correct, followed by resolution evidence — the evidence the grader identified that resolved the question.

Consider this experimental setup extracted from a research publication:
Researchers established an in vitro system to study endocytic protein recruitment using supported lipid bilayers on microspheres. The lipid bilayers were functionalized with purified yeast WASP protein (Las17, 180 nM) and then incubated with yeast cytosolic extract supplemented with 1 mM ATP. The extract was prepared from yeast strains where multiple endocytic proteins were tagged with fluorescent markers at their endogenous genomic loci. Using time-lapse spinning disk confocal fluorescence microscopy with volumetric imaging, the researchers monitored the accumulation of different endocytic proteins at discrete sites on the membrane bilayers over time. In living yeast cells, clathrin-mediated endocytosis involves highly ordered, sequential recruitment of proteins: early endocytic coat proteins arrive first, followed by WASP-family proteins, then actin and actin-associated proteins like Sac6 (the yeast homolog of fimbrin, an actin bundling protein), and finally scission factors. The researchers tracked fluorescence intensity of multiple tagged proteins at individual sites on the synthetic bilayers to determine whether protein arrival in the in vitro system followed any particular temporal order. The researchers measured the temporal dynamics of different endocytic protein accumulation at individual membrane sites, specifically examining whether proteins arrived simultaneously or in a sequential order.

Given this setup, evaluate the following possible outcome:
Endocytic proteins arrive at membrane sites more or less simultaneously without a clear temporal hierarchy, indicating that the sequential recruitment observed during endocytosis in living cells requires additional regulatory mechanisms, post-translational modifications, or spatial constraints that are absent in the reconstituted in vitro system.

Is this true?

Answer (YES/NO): NO